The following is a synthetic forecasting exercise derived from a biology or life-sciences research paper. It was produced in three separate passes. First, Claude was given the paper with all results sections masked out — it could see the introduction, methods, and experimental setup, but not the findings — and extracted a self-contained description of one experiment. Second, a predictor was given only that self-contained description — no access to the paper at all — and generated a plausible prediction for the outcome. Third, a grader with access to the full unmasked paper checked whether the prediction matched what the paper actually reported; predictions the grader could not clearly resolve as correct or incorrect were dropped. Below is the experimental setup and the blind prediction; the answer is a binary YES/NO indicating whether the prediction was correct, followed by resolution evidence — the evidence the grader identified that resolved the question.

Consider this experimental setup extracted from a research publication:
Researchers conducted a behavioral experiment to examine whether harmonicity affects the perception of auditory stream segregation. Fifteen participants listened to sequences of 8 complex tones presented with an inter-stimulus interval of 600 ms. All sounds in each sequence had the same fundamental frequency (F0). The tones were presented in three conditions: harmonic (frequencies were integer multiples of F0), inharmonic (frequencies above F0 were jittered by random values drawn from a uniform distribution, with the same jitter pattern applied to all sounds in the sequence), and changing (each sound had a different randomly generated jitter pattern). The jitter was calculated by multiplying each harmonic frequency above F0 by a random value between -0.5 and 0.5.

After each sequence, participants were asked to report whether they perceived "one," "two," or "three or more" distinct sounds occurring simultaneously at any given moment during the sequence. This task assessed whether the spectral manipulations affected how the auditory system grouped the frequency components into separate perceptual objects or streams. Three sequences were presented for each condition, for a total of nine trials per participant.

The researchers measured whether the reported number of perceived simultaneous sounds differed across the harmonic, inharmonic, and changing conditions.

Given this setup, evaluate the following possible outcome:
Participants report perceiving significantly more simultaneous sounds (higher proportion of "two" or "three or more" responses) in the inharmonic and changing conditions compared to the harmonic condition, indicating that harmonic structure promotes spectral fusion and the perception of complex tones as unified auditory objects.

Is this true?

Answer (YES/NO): YES